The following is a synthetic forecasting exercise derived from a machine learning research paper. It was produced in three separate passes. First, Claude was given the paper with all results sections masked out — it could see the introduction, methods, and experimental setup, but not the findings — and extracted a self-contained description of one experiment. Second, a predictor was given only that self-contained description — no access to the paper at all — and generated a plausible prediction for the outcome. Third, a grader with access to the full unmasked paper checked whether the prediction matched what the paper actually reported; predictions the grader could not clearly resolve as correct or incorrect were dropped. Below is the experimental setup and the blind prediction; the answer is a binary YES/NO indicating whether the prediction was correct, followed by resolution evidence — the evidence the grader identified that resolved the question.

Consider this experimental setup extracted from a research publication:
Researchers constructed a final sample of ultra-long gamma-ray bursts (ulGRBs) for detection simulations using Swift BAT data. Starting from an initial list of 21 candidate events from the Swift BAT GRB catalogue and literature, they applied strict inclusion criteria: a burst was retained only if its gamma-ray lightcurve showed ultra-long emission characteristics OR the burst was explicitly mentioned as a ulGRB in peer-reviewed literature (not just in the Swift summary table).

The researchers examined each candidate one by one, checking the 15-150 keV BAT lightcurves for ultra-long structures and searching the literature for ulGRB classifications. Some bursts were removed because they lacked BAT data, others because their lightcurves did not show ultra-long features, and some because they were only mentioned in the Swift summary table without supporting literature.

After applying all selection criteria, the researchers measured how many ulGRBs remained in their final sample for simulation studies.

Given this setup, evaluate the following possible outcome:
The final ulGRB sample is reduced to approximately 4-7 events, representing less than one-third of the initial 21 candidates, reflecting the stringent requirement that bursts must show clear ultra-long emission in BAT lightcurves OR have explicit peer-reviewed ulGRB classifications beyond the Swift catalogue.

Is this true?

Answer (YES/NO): NO